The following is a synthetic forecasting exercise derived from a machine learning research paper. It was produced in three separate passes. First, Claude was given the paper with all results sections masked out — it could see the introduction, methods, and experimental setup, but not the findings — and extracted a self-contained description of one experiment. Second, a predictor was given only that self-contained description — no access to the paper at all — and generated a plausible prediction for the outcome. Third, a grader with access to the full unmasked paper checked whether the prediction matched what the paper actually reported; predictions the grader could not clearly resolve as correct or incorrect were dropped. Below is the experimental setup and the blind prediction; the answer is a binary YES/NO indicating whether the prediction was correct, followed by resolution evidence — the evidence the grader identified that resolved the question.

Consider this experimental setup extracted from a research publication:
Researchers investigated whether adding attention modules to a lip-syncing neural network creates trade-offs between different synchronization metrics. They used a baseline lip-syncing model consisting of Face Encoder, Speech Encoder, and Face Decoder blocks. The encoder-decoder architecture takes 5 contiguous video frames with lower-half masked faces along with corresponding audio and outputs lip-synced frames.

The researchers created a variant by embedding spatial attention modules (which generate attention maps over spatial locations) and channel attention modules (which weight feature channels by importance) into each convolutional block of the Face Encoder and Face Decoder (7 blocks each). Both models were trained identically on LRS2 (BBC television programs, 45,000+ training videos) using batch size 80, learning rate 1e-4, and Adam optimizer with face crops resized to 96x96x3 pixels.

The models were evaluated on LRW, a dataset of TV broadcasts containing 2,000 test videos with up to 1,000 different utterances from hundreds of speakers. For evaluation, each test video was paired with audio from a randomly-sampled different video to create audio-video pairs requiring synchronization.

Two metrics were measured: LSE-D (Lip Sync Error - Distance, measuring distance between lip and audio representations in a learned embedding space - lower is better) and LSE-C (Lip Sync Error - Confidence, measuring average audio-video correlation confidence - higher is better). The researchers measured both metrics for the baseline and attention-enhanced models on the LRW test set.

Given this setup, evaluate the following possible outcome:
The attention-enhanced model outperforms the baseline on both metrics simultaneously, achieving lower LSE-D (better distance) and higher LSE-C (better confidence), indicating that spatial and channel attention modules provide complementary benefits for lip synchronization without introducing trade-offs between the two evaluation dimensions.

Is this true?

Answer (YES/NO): NO